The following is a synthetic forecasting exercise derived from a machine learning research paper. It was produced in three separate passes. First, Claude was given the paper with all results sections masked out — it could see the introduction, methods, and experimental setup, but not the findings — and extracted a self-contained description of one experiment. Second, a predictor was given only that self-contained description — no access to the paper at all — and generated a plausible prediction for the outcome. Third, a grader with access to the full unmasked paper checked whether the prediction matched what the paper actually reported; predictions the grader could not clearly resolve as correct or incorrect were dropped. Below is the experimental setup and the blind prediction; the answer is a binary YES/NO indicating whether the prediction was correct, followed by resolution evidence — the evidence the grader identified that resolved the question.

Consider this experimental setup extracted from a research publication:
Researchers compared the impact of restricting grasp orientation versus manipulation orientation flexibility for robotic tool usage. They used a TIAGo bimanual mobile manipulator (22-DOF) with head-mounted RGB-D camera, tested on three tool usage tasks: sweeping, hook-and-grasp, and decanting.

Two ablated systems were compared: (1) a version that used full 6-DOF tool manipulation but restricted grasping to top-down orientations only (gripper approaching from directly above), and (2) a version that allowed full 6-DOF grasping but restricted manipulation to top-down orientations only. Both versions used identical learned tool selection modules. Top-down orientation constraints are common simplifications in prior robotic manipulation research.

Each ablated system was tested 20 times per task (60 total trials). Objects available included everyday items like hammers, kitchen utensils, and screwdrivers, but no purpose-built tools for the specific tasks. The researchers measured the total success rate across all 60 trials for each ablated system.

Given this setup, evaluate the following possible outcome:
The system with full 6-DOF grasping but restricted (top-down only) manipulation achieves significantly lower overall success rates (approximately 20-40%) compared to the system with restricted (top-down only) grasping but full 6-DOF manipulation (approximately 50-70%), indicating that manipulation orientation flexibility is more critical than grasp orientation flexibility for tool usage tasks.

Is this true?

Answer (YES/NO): NO